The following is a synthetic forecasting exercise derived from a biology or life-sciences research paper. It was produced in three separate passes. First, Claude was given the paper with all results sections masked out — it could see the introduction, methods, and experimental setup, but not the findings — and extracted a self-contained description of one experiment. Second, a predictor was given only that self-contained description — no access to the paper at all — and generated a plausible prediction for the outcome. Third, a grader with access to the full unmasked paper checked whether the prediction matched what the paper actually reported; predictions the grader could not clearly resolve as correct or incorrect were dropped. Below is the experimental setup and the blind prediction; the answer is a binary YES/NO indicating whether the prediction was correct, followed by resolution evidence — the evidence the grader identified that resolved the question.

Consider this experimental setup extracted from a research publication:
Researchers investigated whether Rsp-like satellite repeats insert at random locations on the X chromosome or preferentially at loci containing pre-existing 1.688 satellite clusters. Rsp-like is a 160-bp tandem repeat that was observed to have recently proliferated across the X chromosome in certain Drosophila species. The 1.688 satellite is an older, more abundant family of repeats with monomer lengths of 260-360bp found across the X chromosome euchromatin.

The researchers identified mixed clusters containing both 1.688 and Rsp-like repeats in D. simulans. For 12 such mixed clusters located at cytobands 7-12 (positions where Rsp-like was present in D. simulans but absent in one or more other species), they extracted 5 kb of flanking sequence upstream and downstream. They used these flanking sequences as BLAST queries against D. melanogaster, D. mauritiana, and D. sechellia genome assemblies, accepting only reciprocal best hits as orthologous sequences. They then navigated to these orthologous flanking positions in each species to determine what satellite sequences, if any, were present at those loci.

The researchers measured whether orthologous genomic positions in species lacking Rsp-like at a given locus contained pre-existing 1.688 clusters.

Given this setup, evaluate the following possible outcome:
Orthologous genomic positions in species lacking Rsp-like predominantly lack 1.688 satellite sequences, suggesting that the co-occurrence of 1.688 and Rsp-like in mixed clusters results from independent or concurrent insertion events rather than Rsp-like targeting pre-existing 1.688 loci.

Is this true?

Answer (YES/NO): NO